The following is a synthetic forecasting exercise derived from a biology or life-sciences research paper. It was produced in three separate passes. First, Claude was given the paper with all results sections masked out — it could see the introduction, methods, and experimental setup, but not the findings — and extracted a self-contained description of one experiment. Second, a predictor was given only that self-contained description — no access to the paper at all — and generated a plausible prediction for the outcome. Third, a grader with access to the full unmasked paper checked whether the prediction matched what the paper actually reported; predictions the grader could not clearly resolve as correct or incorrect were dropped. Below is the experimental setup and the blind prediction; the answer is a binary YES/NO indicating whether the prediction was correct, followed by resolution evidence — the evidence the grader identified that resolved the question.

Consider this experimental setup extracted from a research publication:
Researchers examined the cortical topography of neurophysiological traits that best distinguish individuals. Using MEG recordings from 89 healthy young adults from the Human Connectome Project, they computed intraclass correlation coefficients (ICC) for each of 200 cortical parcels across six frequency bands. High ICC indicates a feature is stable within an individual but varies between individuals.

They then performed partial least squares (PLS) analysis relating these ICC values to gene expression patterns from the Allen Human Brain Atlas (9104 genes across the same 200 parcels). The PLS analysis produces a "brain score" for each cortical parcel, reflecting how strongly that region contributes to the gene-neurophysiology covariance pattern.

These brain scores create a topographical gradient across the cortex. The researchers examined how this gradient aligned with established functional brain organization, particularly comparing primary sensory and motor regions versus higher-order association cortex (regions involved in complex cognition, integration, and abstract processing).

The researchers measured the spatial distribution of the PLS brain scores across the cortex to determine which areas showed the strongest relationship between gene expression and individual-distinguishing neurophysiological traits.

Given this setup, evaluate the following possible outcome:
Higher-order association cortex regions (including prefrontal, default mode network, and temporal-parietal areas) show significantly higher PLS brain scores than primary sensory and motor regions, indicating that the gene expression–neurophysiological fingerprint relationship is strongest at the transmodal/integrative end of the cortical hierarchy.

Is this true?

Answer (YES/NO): NO